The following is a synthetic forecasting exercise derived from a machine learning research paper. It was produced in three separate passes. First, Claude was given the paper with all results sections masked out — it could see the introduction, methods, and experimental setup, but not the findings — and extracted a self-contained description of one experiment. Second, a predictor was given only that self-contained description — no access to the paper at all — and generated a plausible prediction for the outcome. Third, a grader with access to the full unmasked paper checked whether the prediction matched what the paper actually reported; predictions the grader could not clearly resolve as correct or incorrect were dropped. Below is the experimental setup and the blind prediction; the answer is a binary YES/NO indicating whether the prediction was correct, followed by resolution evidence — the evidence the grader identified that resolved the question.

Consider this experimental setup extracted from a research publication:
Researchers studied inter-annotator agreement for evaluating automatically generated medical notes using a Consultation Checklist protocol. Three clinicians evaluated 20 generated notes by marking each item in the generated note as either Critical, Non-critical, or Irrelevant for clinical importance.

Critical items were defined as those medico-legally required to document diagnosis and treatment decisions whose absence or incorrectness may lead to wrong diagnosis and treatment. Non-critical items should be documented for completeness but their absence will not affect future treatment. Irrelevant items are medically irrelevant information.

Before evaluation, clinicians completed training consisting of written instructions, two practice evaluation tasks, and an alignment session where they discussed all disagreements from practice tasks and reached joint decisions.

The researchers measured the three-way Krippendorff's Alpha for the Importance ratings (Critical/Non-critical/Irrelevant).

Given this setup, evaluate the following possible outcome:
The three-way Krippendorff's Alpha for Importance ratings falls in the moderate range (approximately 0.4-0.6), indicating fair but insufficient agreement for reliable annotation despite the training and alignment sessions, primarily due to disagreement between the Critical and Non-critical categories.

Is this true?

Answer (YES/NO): NO